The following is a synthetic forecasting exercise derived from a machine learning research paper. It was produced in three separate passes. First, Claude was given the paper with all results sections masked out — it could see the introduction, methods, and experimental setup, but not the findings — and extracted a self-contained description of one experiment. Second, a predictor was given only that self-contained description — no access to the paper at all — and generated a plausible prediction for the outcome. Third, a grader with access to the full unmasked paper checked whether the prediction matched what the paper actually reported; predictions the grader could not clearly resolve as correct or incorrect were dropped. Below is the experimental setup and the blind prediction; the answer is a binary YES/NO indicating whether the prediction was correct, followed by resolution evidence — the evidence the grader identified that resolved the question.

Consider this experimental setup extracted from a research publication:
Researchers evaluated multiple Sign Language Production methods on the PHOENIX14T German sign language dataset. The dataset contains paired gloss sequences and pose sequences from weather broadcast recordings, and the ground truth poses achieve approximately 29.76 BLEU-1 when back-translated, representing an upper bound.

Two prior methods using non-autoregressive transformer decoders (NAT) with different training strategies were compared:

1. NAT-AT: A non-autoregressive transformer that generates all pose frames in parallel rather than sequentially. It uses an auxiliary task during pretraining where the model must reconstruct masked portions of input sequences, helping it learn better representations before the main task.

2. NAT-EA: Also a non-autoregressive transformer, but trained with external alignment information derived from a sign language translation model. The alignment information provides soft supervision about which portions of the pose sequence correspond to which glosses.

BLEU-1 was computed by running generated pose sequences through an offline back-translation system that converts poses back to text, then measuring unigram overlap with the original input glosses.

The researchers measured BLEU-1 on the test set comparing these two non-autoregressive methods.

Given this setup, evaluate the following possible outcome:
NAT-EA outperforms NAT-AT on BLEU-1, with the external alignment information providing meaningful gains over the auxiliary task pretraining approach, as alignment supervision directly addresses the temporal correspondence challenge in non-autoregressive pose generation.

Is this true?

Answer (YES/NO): YES